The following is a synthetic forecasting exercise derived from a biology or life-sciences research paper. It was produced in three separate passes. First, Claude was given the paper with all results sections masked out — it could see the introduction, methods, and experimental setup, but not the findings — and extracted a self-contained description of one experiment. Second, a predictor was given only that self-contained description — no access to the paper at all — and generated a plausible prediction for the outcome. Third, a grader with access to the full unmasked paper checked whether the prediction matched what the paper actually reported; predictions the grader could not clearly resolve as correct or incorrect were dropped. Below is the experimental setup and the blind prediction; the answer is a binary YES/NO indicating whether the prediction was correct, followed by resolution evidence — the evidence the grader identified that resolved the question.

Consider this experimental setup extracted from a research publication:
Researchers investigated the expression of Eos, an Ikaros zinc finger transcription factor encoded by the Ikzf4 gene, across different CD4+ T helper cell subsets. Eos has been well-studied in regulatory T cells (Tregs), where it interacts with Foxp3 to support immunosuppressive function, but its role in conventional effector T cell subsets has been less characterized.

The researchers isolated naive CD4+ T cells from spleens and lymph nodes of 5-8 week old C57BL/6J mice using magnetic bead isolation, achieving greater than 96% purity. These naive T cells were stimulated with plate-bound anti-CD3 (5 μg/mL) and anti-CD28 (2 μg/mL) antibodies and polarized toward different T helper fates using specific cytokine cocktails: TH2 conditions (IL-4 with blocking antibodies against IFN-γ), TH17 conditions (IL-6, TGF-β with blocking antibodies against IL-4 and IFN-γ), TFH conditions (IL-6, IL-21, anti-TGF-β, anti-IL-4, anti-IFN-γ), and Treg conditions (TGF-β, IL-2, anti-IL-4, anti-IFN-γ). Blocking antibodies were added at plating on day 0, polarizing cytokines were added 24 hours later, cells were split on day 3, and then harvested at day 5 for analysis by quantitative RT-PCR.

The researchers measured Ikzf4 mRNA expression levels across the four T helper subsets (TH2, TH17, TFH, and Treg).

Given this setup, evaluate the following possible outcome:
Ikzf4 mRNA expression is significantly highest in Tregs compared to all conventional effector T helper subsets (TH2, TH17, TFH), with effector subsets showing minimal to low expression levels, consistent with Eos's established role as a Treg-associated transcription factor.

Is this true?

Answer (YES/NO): NO